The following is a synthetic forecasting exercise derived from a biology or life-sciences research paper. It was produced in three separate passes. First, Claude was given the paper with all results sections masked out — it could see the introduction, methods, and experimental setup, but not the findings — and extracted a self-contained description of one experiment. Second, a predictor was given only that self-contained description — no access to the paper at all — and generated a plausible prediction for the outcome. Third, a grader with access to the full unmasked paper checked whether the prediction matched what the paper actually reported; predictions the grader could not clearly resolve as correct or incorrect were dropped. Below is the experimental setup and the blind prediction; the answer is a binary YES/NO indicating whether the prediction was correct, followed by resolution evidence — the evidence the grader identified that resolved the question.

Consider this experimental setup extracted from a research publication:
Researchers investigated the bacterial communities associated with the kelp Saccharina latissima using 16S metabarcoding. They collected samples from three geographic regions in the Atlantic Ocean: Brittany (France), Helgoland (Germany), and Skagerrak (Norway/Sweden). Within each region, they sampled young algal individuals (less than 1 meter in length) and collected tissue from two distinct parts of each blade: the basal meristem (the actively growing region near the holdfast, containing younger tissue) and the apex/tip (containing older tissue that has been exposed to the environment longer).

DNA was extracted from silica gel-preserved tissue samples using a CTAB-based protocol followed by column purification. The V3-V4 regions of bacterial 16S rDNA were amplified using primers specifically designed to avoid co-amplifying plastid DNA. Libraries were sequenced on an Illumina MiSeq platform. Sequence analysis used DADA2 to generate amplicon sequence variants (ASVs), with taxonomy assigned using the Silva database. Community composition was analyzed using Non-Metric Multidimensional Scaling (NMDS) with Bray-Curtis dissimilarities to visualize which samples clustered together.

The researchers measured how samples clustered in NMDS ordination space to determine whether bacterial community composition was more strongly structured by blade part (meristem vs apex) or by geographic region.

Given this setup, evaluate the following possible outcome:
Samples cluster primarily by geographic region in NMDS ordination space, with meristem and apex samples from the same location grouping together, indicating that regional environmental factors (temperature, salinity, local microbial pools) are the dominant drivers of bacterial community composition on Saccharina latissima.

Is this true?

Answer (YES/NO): NO